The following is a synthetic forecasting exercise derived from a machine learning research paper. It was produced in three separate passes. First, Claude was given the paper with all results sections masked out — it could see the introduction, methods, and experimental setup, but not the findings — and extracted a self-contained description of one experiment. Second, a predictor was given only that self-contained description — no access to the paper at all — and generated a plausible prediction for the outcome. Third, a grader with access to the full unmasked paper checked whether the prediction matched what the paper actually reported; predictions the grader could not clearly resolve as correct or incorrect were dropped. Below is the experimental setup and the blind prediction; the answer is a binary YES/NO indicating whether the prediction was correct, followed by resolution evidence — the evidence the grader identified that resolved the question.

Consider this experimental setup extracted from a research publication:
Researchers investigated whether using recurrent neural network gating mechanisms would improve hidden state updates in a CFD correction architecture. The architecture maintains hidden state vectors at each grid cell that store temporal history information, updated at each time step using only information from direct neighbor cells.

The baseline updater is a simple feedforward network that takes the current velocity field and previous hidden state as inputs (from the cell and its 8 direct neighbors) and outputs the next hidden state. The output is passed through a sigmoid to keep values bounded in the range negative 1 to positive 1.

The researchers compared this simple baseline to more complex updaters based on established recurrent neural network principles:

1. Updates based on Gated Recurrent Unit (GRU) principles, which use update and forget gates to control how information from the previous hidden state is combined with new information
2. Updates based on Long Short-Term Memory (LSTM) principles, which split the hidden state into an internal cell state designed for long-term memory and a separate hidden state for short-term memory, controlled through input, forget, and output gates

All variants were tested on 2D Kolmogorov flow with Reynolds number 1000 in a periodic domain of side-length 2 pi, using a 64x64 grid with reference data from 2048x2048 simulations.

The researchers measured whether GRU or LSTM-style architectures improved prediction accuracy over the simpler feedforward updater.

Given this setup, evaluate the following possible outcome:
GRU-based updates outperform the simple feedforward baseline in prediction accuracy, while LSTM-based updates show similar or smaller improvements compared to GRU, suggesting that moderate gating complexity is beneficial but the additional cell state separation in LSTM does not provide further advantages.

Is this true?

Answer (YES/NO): NO